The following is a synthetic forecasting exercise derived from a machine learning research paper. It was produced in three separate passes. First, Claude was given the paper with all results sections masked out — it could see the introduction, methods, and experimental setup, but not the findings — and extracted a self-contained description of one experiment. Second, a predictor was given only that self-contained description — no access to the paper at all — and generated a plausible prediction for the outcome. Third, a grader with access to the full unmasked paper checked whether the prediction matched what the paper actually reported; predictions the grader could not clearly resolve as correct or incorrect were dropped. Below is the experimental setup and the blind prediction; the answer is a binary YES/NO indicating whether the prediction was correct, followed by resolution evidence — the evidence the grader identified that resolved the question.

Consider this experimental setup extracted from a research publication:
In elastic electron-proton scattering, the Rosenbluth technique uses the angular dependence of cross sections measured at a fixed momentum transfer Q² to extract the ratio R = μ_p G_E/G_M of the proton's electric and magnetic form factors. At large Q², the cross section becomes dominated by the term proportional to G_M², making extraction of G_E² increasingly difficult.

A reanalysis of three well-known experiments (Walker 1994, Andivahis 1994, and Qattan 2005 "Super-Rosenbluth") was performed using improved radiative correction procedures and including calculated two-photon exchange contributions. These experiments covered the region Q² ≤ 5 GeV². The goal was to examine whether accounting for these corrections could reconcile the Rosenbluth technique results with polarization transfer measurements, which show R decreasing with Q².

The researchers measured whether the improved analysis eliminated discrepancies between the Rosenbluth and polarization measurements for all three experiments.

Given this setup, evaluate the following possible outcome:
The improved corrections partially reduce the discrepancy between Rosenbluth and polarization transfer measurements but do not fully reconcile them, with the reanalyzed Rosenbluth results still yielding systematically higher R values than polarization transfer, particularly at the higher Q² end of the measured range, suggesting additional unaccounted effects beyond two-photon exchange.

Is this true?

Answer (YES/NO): NO